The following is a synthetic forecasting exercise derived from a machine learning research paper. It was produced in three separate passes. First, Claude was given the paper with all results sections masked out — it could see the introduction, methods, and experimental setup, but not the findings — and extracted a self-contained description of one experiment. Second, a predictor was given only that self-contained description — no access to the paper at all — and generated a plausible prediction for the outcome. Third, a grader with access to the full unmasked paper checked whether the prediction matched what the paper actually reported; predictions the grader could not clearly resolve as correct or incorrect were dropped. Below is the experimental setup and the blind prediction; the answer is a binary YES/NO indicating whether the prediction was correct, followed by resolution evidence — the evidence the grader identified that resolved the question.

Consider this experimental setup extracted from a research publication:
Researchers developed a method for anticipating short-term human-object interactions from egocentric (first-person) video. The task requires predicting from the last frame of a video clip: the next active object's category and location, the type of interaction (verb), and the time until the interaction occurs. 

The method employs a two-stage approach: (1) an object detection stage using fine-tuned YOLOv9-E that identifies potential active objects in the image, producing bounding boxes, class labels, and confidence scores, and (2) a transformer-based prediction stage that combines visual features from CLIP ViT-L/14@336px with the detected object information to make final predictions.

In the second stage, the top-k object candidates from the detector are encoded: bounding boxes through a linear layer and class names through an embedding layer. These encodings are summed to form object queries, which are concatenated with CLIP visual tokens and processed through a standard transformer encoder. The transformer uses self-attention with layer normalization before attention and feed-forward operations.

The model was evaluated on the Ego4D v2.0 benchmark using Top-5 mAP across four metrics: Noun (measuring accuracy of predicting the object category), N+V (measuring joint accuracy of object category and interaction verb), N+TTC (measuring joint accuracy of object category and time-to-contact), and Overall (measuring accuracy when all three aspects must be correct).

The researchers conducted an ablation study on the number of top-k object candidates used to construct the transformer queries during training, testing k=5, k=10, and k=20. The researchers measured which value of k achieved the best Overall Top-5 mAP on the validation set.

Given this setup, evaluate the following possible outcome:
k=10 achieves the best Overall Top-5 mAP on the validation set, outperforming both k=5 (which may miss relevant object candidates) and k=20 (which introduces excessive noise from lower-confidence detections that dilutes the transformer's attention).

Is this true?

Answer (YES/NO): YES